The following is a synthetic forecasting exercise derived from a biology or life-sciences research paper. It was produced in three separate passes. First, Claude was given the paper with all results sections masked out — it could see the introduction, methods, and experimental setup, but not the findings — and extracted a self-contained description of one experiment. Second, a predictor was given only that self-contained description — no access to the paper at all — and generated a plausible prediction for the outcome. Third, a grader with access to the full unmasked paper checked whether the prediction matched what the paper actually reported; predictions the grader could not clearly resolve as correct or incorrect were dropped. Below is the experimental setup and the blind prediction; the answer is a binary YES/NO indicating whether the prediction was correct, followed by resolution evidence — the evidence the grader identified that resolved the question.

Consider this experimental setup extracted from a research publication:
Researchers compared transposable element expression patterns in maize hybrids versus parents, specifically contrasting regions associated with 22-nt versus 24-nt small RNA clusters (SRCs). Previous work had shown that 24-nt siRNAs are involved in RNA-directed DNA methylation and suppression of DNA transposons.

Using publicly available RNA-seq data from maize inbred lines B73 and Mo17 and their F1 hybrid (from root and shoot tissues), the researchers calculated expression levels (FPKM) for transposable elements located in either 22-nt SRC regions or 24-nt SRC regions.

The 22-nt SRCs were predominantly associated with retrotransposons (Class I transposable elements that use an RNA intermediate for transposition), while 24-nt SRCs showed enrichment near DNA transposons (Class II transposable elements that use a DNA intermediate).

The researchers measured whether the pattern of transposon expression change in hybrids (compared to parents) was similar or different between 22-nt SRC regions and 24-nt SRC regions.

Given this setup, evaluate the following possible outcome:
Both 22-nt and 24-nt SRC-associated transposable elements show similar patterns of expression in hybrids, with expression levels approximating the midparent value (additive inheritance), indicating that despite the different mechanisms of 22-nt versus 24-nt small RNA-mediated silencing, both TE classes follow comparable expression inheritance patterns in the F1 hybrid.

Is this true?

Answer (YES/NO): NO